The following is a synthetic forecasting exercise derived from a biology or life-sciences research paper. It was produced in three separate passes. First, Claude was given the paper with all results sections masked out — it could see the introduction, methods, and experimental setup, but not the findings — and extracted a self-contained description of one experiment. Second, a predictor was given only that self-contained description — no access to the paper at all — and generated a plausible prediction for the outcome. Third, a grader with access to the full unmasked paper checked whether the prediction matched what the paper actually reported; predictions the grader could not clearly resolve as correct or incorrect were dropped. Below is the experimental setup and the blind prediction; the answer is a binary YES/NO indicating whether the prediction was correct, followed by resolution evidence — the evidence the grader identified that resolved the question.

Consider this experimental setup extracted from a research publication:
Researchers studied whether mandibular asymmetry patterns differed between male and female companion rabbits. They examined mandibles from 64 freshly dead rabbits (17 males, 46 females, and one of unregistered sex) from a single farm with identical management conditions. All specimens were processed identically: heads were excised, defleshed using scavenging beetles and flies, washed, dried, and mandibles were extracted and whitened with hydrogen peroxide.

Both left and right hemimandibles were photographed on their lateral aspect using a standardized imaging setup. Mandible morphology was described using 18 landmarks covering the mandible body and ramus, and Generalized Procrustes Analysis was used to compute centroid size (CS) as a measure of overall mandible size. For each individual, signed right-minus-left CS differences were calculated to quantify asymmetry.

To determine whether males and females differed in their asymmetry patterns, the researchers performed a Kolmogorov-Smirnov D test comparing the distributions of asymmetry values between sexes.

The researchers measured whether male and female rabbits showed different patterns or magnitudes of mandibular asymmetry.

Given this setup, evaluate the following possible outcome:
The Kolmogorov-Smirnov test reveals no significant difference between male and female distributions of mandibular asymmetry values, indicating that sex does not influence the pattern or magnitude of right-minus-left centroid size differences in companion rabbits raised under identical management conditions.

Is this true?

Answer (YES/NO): YES